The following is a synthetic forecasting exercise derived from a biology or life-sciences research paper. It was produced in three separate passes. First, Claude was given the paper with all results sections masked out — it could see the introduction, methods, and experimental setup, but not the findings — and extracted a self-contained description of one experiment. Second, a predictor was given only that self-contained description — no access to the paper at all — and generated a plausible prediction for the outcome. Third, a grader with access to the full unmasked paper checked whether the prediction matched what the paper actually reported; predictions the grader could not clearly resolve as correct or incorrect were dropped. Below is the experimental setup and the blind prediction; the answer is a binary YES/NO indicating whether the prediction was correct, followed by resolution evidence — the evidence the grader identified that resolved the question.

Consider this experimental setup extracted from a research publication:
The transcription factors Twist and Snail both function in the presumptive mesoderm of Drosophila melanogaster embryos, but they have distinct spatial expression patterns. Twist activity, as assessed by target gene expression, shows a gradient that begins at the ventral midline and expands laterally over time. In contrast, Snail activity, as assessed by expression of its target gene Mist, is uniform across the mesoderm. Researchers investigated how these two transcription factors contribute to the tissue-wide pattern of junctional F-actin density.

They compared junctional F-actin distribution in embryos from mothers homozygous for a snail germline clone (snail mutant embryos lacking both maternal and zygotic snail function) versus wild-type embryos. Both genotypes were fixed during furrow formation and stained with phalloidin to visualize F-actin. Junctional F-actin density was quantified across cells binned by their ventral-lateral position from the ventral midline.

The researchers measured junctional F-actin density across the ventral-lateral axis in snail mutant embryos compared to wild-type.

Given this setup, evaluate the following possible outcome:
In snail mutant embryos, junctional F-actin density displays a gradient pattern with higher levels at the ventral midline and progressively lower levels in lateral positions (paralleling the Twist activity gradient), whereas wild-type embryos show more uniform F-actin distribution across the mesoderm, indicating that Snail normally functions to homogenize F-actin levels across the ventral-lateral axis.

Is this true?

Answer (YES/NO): NO